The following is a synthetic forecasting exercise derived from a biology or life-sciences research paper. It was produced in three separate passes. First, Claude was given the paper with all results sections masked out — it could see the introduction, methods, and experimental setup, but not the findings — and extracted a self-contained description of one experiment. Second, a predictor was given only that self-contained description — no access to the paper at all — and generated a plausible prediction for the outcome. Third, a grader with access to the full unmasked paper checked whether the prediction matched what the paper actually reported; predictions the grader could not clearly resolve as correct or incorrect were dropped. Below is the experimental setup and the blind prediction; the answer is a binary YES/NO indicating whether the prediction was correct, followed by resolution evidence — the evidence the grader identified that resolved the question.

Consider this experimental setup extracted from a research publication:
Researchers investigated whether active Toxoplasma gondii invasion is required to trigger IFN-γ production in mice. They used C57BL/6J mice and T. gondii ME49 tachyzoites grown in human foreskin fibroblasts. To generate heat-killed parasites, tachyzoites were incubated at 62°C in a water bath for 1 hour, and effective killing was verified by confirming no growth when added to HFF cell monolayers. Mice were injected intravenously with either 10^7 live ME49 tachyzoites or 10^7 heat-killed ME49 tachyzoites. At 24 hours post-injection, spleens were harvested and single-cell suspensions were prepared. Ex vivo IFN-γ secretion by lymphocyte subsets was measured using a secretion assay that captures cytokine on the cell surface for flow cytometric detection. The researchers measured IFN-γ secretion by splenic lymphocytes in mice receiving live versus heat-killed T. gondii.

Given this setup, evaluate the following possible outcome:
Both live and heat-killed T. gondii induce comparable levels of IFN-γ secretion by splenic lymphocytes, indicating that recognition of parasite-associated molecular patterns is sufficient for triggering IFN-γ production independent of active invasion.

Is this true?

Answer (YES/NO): NO